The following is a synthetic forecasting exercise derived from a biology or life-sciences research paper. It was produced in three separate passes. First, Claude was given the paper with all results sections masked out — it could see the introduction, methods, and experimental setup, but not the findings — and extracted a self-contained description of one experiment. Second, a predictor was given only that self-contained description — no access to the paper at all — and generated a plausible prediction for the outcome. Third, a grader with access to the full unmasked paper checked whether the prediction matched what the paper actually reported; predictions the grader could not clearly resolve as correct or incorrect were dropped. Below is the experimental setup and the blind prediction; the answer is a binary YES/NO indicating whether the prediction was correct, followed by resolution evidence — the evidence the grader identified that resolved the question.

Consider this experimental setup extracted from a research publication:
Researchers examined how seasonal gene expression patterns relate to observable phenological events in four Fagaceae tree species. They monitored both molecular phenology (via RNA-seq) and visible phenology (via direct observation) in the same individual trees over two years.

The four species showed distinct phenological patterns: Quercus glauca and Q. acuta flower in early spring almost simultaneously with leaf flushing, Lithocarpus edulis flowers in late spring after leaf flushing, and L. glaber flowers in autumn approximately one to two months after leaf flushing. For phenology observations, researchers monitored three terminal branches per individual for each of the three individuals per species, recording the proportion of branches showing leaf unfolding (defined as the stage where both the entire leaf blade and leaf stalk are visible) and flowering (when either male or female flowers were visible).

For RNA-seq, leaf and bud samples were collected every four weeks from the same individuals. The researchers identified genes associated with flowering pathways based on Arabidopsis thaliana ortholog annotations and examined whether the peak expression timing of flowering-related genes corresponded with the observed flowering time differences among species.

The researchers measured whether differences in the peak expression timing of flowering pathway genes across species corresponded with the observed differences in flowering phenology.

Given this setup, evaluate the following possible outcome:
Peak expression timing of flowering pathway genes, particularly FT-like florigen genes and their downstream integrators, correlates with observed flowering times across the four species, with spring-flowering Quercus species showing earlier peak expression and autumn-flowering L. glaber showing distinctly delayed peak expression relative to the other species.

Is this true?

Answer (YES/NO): NO